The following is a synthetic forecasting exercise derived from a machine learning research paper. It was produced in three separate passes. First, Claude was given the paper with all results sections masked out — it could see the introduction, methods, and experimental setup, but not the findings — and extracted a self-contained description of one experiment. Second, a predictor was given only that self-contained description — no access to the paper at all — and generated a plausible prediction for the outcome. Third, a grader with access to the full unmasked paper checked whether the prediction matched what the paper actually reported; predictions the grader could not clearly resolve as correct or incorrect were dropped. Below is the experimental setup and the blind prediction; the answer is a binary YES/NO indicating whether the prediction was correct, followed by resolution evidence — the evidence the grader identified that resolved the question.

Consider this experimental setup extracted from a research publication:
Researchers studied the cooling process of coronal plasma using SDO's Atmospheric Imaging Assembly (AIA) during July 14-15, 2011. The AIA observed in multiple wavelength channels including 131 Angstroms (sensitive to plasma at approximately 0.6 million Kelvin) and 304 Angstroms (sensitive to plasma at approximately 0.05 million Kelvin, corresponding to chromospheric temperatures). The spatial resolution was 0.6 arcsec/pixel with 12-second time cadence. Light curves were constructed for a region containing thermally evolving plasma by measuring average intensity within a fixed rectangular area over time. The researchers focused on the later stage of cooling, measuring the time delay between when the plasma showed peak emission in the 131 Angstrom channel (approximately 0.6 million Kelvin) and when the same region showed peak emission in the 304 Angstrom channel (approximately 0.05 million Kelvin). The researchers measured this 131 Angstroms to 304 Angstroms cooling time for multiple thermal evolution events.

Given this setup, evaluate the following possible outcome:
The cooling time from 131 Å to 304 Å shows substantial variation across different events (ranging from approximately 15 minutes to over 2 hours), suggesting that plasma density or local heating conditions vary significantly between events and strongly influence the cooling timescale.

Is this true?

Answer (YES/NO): NO